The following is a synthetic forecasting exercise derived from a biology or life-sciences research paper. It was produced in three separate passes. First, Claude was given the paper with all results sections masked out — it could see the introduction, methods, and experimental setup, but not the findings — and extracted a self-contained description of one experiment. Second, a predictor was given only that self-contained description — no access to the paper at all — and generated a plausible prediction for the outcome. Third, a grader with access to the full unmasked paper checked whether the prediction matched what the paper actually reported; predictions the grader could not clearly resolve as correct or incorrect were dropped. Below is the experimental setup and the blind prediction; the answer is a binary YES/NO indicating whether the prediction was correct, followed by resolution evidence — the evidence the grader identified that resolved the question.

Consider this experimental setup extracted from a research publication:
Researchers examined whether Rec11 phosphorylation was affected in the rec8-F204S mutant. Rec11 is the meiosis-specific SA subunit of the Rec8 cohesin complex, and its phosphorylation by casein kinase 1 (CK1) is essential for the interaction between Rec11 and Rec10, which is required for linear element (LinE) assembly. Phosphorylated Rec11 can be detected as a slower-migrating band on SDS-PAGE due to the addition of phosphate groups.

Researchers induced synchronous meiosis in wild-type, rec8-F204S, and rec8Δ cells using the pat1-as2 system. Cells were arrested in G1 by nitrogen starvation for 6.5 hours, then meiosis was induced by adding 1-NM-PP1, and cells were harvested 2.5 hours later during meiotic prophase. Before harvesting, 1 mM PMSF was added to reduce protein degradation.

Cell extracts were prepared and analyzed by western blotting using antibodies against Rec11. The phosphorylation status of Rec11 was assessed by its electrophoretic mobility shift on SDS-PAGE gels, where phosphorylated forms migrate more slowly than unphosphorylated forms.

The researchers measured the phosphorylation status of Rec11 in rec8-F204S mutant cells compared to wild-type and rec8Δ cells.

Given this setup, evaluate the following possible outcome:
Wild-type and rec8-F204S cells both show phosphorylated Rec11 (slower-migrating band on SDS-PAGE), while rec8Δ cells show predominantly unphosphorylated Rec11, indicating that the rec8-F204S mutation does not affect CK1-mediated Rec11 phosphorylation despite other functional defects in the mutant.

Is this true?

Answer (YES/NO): YES